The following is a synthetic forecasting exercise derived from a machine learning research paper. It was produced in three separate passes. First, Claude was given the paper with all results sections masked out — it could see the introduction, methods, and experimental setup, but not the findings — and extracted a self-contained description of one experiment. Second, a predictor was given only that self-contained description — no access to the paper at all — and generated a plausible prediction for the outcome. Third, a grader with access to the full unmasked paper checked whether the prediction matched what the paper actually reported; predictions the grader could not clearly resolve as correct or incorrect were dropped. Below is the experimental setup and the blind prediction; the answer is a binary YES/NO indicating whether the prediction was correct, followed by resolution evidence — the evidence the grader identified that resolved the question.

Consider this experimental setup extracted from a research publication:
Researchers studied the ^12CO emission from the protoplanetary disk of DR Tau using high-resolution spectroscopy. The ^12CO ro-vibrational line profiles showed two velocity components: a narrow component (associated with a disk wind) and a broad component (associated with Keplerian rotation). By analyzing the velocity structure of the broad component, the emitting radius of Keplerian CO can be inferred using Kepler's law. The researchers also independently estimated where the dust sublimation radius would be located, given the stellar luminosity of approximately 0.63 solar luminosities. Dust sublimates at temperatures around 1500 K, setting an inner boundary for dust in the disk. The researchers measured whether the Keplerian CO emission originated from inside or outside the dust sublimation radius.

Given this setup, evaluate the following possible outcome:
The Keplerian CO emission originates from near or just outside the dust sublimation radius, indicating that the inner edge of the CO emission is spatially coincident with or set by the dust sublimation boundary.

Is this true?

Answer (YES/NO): NO